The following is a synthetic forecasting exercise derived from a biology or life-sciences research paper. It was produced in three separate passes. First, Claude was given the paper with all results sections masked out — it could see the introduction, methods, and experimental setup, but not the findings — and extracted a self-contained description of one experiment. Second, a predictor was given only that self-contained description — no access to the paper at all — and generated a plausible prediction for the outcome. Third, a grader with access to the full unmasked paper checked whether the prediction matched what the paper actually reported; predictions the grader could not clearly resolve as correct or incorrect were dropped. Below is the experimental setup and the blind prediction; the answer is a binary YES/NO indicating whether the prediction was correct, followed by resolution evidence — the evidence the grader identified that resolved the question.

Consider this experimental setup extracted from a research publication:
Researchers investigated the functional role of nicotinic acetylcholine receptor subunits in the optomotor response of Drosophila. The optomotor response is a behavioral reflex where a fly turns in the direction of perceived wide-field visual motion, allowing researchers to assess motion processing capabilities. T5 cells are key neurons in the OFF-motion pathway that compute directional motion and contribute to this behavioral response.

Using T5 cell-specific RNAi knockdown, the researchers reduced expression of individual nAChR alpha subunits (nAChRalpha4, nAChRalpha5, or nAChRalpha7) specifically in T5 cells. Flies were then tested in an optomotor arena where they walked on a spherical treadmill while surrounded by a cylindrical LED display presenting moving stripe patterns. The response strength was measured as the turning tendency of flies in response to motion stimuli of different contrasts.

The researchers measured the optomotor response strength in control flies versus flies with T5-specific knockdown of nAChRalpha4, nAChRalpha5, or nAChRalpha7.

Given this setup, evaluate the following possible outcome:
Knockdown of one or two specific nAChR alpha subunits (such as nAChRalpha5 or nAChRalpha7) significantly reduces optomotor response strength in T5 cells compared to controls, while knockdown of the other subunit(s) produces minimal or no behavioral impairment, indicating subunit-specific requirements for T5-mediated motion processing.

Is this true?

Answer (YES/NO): NO